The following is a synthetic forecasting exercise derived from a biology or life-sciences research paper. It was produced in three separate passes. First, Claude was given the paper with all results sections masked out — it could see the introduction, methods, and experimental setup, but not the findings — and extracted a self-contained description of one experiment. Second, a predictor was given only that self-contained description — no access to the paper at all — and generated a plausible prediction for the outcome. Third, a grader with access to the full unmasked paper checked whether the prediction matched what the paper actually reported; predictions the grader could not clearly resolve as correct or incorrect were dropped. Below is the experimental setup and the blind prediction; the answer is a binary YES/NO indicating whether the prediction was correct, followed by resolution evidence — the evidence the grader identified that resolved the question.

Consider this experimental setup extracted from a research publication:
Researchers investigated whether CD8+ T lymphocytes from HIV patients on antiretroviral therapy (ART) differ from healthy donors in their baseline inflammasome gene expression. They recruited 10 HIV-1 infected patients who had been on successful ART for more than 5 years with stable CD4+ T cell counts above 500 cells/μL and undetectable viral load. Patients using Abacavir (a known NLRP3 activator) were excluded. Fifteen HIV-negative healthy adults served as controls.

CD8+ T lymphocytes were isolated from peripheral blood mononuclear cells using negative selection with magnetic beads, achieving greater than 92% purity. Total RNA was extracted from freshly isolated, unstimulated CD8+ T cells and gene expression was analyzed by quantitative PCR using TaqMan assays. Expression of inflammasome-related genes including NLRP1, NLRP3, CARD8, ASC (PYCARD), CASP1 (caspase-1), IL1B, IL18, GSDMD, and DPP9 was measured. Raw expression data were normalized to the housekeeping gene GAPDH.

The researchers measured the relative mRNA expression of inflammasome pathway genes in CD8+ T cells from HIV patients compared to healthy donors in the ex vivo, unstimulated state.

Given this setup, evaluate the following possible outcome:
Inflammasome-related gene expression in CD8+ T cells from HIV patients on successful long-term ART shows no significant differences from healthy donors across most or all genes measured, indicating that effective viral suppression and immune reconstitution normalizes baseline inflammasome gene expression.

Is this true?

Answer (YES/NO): NO